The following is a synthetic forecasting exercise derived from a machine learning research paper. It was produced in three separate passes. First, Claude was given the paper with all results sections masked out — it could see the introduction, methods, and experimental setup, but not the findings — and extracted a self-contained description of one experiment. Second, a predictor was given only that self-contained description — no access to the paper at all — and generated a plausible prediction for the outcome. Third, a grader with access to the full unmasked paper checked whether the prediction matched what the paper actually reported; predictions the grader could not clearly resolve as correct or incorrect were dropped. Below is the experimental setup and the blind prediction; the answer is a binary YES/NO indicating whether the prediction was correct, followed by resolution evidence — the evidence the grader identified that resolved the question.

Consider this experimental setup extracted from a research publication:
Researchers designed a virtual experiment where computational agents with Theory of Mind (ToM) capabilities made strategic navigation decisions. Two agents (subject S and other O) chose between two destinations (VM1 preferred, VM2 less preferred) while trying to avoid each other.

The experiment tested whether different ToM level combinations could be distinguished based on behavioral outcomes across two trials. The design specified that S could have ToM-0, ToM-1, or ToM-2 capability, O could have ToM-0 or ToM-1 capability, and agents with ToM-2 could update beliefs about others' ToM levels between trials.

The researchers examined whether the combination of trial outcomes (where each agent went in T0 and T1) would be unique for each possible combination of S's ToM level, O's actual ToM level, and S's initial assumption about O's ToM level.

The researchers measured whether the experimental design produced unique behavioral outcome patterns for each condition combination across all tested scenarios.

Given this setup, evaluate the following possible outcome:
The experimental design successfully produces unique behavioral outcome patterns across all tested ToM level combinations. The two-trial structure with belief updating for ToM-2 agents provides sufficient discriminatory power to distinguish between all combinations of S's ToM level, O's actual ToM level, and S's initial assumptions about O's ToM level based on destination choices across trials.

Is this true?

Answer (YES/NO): YES